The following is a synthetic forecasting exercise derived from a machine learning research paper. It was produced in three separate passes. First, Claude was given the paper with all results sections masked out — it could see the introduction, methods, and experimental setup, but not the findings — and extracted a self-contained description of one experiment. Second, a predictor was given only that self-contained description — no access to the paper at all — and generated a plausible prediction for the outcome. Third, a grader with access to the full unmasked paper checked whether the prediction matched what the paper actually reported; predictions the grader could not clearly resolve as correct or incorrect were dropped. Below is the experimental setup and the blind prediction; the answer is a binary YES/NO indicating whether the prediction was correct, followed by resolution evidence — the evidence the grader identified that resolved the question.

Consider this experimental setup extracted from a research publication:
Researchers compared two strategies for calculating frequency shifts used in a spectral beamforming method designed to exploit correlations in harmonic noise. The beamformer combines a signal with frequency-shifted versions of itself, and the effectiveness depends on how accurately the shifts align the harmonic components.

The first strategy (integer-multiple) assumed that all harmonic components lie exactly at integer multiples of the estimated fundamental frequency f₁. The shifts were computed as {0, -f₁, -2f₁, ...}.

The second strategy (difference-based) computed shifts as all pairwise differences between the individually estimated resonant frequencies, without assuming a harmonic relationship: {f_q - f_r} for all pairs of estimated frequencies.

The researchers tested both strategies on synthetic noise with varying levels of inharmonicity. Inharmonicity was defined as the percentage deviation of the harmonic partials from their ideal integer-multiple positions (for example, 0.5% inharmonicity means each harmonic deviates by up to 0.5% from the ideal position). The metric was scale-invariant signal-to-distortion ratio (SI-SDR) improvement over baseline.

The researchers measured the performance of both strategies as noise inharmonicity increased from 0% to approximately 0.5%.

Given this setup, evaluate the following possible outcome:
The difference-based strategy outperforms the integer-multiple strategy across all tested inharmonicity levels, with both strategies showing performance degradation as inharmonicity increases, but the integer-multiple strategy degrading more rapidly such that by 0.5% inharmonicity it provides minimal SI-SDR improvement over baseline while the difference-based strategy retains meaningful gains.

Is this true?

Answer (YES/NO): NO